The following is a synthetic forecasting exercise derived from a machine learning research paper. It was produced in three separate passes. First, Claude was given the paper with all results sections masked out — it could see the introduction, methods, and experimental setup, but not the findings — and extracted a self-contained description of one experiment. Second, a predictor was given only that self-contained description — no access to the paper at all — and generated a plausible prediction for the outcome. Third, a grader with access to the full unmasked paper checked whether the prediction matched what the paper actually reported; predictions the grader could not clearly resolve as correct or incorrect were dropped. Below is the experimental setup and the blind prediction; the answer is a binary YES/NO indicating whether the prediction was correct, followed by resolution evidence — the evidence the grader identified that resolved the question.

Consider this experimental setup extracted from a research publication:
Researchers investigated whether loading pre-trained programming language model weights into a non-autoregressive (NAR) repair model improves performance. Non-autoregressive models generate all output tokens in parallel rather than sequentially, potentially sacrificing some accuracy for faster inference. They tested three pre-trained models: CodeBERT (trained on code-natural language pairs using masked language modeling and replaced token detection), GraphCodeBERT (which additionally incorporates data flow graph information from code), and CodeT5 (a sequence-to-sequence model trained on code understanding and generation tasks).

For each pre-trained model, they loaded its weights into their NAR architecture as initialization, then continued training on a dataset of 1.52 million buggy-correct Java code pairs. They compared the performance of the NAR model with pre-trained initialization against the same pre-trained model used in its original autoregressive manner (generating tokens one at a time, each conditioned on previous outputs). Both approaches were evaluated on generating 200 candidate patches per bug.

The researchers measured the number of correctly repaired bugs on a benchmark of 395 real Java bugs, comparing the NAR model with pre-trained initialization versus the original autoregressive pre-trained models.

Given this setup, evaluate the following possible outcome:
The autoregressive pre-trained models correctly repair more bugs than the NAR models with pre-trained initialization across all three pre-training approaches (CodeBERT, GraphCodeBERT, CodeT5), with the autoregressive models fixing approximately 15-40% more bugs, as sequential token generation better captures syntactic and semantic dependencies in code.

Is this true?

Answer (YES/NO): NO